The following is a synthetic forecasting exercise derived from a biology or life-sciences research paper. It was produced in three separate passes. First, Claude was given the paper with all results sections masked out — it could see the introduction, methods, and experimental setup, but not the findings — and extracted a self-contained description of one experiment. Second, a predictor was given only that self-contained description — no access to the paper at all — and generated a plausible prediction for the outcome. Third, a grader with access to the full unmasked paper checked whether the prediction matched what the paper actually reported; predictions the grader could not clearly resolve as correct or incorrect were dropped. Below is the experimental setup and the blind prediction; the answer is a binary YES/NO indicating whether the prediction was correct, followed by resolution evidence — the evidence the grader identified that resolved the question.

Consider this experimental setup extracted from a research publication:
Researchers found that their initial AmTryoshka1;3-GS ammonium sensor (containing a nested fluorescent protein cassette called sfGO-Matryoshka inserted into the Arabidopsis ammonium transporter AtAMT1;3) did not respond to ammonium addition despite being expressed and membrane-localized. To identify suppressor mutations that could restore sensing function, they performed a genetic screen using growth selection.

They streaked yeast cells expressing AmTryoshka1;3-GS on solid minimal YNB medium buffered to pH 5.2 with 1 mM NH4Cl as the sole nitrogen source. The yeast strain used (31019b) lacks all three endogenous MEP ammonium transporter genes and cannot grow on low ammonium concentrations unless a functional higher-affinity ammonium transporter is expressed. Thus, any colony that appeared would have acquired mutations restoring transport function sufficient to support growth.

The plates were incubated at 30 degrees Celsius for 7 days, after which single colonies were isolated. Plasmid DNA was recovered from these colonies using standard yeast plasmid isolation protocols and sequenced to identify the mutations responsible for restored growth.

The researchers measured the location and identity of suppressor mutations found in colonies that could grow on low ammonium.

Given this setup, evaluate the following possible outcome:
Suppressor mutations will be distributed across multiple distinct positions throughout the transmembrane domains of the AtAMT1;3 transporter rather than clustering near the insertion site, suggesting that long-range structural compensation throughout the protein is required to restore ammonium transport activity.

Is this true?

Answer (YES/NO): NO